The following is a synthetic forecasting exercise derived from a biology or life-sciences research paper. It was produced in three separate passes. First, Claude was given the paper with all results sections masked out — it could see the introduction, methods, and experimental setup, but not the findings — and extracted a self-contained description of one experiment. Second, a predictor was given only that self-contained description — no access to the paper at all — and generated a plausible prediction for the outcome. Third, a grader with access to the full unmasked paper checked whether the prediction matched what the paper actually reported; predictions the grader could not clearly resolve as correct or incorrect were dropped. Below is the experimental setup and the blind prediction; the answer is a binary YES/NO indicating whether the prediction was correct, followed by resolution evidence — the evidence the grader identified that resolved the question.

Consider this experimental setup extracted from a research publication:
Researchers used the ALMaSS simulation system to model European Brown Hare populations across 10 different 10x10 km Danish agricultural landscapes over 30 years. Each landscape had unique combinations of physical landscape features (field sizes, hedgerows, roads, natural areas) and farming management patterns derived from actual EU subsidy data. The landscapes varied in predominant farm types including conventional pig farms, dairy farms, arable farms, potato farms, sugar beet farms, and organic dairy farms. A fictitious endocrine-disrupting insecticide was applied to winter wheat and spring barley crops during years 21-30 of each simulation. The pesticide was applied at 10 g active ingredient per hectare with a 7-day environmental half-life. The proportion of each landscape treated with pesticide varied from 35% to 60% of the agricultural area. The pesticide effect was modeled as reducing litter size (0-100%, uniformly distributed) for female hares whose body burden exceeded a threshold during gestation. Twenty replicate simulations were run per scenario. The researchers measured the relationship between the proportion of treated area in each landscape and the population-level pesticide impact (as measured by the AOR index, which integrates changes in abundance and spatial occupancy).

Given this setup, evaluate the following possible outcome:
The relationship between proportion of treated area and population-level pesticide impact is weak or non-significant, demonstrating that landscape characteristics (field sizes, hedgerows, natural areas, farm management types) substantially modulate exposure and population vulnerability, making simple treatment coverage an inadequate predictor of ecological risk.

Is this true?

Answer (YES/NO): NO